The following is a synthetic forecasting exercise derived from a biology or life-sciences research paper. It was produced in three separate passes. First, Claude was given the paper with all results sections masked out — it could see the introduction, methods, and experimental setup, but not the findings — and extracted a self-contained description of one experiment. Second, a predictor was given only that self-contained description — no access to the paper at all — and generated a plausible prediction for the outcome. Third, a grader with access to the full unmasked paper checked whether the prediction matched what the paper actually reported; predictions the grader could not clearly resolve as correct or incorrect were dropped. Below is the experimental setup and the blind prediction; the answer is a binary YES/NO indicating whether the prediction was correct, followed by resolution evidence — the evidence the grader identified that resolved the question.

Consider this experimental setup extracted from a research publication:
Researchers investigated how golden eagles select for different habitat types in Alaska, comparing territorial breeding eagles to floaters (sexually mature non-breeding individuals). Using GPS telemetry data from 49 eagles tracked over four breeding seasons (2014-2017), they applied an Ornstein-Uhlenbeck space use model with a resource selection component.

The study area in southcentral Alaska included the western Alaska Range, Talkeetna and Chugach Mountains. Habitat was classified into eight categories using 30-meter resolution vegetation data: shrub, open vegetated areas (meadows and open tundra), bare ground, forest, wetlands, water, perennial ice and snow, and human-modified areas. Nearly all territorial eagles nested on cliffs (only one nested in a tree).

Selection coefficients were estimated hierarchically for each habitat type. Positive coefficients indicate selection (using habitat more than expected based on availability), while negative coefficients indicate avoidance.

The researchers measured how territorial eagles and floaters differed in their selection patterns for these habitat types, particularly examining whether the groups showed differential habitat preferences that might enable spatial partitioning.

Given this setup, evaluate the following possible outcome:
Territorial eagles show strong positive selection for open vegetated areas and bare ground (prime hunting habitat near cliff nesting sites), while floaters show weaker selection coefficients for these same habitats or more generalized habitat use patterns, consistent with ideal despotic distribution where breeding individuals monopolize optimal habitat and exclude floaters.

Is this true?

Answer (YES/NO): NO